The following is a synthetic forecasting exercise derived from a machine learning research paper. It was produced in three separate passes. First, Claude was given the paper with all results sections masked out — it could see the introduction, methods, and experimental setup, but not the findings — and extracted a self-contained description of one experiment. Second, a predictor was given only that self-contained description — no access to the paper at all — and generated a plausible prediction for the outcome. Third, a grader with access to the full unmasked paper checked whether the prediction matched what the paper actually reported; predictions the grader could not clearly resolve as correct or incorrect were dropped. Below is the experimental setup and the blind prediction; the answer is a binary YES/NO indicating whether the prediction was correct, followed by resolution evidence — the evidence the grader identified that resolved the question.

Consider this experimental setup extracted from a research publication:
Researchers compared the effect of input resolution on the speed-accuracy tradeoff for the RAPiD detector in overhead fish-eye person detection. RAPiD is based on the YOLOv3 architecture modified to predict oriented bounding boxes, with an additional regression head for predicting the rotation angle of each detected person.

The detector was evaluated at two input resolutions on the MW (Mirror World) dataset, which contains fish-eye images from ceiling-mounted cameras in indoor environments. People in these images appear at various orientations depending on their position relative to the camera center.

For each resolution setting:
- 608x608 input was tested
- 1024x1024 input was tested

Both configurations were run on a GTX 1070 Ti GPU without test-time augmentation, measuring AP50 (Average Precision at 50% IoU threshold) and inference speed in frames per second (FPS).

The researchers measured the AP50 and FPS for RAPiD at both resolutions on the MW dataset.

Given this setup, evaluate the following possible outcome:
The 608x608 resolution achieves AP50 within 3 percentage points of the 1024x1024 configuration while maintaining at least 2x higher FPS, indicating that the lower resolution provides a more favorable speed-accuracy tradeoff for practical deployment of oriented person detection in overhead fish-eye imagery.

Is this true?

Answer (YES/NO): NO